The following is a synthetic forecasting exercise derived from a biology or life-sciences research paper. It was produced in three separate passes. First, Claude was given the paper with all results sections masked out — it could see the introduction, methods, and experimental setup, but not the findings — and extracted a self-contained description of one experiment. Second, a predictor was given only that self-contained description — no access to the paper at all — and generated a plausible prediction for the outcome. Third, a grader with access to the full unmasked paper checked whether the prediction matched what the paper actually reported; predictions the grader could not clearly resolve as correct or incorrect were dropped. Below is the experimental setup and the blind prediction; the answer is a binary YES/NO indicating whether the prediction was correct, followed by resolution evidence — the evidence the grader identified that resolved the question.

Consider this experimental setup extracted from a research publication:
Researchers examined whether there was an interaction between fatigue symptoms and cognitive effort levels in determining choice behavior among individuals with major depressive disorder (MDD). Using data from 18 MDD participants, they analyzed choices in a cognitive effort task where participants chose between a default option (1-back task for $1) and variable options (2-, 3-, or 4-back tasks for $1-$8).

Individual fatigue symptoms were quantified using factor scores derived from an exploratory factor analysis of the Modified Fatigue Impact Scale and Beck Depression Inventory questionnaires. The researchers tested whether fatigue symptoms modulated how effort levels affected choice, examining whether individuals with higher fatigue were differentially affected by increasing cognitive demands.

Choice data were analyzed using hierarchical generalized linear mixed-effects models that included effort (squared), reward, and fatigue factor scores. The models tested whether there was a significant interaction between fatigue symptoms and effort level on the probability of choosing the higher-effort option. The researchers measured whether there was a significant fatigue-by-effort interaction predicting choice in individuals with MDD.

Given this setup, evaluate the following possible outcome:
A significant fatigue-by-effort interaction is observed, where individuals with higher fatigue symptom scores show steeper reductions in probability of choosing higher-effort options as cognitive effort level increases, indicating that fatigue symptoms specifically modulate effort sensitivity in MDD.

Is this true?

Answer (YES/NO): YES